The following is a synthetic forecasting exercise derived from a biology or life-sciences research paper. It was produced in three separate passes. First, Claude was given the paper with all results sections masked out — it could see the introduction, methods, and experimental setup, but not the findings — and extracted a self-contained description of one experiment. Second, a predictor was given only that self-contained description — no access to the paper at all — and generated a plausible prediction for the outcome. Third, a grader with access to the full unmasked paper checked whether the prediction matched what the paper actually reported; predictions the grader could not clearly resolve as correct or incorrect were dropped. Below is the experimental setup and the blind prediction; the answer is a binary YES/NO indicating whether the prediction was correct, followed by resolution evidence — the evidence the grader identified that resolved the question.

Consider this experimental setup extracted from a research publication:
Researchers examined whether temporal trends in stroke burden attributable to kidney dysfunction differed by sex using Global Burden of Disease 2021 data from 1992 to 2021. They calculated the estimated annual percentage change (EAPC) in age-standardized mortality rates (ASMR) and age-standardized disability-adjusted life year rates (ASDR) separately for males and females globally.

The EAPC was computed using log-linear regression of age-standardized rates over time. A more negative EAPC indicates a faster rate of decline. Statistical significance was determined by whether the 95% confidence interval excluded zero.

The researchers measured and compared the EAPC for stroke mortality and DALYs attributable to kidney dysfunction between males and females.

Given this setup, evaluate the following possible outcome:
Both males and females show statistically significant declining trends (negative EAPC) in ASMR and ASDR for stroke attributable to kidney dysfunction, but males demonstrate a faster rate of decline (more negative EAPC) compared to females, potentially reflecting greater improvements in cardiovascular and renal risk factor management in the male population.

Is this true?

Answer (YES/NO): NO